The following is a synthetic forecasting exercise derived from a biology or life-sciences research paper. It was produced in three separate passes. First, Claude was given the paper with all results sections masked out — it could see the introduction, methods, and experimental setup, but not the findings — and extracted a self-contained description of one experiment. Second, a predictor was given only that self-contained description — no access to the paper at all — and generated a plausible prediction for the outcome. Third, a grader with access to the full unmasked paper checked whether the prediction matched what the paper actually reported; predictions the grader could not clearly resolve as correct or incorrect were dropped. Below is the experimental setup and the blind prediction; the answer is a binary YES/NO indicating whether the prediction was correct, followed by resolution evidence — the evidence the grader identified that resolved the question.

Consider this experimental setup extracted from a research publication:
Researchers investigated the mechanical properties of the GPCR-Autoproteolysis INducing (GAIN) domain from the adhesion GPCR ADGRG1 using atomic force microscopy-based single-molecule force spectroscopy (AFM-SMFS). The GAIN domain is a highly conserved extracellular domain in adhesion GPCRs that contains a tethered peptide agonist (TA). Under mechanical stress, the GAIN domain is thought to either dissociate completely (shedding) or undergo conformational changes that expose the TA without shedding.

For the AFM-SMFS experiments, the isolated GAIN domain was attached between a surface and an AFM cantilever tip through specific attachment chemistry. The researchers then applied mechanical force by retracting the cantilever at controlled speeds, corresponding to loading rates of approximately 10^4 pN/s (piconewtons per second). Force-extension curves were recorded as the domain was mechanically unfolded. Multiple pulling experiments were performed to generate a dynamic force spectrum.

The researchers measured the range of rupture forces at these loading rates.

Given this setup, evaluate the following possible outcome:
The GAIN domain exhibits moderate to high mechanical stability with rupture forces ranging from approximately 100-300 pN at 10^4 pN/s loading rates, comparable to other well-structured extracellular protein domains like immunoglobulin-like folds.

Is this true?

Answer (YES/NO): YES